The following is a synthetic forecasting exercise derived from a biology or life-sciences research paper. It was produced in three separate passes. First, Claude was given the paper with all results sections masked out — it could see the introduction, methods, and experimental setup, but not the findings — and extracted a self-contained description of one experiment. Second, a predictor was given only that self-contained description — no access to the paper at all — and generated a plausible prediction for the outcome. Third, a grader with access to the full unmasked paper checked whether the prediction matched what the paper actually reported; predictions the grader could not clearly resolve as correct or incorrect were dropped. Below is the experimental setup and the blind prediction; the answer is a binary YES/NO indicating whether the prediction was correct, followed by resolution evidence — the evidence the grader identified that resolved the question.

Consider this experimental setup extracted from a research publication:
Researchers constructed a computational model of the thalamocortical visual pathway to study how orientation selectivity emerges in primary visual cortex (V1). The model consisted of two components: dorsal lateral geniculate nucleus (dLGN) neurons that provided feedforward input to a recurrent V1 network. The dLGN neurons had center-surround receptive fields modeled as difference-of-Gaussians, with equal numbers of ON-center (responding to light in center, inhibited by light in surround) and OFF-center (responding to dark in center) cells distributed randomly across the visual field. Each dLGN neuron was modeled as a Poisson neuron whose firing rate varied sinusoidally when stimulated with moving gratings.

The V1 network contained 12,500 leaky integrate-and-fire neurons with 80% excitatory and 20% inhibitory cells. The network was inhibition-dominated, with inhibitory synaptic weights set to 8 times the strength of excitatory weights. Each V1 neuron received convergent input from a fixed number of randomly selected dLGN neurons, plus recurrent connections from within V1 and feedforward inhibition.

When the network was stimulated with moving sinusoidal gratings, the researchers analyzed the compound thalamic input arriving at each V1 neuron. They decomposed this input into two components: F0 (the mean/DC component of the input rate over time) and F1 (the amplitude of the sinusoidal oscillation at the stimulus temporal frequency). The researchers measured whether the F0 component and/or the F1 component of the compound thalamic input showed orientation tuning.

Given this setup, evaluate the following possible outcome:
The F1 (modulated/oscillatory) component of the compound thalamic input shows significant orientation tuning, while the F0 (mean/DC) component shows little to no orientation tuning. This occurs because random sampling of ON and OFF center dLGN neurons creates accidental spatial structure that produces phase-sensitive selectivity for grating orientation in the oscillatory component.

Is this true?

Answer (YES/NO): YES